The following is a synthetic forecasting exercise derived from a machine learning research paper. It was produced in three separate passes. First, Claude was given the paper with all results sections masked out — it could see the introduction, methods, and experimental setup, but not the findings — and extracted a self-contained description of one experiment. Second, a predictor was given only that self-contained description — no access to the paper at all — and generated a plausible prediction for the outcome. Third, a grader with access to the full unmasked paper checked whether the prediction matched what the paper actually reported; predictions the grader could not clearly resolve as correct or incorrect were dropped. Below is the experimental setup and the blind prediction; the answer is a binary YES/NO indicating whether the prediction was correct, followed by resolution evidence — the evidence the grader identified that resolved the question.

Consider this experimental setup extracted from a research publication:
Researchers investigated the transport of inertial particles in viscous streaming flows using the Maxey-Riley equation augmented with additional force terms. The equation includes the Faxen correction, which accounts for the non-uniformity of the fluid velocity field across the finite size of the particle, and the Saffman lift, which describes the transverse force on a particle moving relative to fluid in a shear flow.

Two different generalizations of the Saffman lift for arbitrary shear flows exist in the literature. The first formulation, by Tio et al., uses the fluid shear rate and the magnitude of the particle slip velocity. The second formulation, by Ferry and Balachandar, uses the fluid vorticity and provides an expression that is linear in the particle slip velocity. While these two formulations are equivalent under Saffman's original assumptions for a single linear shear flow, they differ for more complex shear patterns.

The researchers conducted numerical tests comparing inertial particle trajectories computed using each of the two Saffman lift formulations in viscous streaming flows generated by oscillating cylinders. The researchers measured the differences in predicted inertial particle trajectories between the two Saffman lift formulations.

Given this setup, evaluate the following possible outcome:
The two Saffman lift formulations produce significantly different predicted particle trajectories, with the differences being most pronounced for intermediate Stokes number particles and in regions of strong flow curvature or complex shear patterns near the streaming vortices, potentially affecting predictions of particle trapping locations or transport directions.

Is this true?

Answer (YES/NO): NO